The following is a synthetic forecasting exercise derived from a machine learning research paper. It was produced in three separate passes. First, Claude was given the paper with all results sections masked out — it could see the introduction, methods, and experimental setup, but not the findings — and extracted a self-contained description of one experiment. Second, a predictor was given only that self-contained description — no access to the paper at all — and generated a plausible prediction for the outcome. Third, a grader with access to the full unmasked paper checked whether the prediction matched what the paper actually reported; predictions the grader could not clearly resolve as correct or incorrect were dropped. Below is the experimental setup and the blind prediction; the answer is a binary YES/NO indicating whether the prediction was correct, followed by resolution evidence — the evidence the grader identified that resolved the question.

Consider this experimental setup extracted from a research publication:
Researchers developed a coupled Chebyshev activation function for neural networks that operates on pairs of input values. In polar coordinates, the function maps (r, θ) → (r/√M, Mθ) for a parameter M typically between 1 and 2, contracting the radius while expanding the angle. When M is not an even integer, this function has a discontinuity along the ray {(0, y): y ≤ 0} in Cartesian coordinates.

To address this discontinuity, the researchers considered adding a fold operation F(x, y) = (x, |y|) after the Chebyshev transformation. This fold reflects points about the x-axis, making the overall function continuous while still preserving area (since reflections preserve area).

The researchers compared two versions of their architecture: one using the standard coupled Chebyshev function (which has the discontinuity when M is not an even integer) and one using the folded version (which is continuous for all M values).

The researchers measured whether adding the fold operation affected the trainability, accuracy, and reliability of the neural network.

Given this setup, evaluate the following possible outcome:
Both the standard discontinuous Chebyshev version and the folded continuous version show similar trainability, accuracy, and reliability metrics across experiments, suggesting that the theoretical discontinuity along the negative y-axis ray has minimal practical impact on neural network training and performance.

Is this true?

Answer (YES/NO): YES